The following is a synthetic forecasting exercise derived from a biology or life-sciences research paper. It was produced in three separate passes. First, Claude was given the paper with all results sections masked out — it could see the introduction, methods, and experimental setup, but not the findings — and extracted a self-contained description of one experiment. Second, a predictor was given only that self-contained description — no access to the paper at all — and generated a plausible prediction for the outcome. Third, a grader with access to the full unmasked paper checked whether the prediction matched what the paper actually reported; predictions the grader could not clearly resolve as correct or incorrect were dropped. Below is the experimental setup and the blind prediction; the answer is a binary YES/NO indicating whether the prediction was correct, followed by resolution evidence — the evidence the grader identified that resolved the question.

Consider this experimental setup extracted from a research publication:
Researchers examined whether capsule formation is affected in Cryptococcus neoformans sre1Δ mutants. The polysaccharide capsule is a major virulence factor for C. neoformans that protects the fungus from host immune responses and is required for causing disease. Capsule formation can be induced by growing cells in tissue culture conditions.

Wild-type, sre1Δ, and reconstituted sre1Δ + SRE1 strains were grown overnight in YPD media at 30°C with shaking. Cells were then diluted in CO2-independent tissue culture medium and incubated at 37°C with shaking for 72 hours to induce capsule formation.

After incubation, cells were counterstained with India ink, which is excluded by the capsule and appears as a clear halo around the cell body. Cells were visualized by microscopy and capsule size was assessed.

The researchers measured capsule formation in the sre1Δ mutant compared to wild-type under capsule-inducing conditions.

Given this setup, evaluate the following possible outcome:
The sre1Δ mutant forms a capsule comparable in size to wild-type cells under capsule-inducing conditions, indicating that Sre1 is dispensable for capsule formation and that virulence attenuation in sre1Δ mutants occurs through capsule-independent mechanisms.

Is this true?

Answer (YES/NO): YES